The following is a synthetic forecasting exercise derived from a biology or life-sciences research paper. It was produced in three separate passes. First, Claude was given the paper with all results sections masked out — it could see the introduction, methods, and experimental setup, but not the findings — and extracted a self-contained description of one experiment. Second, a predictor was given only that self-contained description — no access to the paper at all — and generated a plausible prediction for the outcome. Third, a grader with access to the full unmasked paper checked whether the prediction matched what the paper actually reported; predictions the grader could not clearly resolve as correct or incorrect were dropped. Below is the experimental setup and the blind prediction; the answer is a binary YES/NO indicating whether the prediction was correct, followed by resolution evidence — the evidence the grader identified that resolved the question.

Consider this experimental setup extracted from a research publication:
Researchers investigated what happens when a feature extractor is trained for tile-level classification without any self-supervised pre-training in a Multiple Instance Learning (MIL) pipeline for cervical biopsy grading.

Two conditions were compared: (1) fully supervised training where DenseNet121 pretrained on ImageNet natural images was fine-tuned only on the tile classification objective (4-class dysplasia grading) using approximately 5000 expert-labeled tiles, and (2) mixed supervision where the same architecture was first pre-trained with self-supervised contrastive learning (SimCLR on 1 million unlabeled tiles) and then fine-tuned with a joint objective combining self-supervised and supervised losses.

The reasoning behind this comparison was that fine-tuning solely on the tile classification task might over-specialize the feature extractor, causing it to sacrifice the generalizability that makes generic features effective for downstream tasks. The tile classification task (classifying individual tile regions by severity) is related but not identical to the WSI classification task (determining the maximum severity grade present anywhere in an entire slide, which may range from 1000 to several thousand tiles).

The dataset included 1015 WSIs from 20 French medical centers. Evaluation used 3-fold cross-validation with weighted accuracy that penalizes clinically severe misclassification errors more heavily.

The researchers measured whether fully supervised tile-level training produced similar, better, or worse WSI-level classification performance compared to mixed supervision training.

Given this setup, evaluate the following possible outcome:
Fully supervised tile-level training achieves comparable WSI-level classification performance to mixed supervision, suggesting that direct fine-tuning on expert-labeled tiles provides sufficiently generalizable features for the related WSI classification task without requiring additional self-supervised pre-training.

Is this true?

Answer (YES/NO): NO